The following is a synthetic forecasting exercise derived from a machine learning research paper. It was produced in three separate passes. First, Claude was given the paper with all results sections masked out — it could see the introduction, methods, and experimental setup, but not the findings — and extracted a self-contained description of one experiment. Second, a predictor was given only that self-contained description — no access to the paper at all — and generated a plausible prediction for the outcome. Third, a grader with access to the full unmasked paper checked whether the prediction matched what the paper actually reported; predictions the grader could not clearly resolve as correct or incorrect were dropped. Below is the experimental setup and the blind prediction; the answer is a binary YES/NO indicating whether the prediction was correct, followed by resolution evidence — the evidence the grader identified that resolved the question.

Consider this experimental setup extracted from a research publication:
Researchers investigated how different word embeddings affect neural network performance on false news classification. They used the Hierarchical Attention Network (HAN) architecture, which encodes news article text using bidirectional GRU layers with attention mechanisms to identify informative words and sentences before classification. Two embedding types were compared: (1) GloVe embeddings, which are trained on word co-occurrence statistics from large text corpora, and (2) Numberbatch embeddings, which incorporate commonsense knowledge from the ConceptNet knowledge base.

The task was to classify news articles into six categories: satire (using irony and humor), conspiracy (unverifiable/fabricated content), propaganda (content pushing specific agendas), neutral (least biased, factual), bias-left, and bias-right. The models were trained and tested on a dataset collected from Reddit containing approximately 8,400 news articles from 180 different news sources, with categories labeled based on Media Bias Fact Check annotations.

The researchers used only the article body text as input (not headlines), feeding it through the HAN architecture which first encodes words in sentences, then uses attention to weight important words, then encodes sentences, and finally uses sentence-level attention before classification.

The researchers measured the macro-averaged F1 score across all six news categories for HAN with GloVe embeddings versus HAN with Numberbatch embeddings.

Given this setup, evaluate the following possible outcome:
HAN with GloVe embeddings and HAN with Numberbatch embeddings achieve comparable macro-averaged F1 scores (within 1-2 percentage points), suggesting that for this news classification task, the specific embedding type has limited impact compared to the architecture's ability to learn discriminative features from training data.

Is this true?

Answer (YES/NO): NO